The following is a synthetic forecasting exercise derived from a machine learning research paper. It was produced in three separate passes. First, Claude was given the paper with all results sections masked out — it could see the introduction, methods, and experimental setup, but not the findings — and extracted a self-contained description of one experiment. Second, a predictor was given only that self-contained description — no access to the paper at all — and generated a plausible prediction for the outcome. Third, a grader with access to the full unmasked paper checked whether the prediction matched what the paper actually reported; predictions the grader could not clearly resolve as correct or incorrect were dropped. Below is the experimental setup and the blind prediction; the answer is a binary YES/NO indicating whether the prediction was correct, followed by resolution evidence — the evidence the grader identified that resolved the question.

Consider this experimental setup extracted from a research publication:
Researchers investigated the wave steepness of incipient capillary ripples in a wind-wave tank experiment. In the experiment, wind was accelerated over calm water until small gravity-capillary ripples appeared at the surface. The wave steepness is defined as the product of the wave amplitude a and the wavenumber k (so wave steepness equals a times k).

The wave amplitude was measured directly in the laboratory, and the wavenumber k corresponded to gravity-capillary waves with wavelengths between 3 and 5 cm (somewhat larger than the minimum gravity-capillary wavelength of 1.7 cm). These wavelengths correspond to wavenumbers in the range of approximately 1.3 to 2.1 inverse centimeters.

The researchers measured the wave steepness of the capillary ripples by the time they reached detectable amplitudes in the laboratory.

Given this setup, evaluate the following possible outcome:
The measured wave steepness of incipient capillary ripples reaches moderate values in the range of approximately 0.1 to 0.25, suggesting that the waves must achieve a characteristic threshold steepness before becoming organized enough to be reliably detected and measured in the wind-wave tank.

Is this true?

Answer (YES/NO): NO